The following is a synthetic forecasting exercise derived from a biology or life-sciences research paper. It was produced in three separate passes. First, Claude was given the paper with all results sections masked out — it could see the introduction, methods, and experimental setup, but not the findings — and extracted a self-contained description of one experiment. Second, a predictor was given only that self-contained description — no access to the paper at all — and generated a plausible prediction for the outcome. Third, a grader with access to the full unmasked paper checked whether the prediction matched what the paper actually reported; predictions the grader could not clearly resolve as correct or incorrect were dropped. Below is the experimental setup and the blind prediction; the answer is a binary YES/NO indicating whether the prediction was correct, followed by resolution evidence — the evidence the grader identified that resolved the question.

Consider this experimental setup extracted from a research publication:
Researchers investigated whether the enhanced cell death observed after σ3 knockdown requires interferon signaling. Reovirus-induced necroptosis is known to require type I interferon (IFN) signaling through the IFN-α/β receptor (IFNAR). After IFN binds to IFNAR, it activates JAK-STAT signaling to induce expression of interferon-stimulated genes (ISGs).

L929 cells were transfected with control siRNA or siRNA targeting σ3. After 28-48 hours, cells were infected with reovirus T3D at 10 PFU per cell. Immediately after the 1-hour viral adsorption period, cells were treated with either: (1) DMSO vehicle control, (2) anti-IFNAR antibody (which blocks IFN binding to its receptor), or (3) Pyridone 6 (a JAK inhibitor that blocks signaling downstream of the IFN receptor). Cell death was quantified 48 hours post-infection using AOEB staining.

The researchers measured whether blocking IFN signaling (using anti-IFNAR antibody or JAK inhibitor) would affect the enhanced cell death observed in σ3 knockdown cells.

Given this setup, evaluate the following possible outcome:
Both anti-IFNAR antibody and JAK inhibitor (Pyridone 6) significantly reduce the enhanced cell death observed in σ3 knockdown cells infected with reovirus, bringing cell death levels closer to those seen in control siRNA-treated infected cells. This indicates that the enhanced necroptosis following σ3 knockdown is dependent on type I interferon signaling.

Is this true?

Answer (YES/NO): NO